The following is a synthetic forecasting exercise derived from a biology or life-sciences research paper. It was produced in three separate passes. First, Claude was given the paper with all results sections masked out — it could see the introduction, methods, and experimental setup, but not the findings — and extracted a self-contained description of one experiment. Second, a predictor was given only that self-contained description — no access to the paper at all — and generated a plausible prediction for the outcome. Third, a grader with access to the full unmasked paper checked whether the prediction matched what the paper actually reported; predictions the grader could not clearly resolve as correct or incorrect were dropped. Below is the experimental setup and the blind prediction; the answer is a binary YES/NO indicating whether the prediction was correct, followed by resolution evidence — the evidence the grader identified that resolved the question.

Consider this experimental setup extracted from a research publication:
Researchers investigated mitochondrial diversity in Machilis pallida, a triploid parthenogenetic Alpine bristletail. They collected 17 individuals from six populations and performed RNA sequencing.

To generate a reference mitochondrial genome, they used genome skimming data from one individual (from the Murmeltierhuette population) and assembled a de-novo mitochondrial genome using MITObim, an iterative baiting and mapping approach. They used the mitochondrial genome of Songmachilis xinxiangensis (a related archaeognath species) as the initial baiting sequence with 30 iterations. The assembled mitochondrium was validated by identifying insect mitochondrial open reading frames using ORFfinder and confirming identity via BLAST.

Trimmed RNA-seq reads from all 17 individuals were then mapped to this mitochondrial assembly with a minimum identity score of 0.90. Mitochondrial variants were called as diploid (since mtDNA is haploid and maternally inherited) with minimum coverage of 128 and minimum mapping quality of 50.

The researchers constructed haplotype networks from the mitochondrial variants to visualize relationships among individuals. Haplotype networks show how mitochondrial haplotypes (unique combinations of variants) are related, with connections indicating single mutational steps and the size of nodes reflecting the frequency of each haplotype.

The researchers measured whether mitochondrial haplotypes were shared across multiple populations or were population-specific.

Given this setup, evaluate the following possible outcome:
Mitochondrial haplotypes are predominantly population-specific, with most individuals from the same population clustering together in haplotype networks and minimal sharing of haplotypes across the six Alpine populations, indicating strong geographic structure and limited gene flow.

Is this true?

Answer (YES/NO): YES